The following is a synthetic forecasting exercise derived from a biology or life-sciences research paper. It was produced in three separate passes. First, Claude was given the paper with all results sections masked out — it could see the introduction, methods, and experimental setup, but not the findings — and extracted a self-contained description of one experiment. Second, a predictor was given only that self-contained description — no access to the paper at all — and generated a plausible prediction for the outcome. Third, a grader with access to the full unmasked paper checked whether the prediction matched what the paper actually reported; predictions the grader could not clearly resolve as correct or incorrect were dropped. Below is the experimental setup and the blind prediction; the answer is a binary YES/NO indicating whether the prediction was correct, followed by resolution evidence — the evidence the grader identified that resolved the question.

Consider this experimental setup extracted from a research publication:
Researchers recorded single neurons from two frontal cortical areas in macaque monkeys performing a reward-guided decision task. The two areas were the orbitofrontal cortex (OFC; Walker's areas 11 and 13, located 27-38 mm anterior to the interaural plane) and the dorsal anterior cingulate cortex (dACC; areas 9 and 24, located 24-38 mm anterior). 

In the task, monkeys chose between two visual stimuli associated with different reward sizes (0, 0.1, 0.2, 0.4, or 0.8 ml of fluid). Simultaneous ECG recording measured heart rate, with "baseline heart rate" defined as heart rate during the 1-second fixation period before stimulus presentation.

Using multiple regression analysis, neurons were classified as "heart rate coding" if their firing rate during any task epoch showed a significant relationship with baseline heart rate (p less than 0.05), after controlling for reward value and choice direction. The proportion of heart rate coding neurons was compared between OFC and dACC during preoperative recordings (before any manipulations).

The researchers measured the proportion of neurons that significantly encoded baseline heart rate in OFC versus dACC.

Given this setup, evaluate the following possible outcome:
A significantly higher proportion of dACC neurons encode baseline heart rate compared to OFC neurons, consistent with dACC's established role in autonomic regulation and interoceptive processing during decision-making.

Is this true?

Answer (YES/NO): NO